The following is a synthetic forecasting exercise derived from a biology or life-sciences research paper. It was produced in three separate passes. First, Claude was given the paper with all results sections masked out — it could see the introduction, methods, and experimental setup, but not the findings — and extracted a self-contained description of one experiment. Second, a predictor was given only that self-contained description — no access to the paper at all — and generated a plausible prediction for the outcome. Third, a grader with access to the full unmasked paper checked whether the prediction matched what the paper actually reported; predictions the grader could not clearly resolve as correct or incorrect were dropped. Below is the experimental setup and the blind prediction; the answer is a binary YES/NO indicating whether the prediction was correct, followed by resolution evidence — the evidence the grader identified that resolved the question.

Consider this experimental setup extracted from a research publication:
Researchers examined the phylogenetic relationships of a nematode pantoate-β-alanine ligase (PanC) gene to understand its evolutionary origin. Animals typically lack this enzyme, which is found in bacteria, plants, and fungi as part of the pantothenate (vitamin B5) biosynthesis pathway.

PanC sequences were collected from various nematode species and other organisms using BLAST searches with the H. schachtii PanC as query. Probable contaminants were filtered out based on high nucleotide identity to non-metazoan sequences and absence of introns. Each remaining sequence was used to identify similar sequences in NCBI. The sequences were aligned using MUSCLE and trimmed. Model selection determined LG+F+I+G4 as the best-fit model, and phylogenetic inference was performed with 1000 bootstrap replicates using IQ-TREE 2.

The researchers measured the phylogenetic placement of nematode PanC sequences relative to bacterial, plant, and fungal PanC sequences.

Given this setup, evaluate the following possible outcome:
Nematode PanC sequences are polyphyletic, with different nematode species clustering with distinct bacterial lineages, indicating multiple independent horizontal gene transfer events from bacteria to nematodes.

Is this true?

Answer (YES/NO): NO